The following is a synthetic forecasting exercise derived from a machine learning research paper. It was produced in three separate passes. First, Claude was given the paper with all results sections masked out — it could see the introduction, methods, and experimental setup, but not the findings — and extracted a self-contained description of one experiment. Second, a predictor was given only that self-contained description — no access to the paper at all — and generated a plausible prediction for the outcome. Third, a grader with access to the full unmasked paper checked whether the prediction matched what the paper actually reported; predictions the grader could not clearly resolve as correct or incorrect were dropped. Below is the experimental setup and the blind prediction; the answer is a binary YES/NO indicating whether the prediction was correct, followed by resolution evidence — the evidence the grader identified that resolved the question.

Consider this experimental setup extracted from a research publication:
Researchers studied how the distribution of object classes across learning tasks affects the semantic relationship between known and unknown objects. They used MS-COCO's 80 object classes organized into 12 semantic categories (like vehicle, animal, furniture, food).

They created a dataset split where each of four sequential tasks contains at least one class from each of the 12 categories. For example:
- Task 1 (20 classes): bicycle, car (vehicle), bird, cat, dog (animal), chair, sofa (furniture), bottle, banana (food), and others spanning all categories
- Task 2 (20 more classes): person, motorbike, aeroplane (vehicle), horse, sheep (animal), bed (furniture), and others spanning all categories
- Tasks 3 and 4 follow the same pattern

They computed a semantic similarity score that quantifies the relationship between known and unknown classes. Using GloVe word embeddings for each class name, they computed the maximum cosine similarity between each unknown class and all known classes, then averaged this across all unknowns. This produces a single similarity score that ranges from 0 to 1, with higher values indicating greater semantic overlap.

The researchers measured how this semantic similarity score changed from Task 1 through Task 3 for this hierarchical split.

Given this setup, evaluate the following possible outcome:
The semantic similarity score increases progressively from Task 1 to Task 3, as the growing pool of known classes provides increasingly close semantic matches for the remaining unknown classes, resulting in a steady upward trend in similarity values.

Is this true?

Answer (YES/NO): YES